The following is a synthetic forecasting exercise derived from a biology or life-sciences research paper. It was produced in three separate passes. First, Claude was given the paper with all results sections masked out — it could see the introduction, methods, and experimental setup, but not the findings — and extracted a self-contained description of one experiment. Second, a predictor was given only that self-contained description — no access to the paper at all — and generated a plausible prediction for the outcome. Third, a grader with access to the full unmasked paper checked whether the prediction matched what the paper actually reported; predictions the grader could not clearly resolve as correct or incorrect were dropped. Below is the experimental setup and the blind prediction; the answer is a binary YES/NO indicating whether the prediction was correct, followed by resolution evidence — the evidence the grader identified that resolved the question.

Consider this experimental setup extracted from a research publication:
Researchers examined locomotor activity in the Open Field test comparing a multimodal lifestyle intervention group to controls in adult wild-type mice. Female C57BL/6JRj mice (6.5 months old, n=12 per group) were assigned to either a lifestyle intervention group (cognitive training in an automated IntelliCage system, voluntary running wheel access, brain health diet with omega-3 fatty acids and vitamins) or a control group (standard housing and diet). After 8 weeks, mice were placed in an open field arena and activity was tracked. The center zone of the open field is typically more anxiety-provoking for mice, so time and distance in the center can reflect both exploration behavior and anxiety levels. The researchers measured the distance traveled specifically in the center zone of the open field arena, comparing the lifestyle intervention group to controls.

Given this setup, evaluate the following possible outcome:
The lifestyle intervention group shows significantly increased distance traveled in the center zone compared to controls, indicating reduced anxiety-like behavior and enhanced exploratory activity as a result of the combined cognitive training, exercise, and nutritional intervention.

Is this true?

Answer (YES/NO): NO